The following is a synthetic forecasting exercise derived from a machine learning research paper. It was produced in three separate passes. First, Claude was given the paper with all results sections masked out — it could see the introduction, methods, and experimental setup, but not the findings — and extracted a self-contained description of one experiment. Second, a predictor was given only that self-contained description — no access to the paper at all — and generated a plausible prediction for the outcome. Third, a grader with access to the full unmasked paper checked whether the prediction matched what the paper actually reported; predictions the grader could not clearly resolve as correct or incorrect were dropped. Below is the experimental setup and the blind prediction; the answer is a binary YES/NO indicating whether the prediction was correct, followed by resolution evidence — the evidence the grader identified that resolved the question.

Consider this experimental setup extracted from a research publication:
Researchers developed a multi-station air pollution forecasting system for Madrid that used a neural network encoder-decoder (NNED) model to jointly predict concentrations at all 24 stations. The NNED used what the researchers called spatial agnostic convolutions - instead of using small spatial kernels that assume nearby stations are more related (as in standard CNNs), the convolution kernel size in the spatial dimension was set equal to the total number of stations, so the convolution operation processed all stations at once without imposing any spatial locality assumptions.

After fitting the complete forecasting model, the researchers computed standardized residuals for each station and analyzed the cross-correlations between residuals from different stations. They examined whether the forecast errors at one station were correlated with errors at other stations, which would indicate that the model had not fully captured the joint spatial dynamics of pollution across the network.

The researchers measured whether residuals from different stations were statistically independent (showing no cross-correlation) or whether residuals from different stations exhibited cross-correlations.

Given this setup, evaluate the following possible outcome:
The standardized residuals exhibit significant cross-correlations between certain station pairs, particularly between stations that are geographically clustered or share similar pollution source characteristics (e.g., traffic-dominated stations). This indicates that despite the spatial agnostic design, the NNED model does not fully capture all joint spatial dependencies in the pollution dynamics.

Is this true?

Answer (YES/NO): YES